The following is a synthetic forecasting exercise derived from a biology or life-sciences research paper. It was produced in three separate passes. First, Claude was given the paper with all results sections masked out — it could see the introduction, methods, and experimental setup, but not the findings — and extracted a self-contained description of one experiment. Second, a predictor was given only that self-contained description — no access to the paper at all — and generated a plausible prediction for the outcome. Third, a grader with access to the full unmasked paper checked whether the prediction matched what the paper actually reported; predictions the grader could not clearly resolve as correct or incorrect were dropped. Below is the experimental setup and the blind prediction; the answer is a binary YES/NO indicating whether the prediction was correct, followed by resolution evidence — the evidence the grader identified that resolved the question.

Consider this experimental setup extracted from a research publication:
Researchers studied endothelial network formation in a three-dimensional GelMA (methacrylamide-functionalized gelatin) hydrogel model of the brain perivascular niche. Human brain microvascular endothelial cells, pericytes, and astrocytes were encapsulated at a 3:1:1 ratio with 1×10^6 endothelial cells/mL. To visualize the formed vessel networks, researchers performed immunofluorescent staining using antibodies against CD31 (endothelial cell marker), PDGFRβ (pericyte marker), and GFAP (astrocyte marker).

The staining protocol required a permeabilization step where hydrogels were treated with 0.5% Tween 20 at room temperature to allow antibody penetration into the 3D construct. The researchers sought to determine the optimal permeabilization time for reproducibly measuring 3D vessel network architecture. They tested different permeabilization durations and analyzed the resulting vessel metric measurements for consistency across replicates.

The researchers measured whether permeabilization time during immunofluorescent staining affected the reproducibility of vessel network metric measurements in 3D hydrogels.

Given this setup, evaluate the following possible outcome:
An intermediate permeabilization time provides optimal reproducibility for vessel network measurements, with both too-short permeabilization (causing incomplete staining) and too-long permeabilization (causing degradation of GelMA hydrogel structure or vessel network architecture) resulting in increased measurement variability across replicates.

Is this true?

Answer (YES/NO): NO